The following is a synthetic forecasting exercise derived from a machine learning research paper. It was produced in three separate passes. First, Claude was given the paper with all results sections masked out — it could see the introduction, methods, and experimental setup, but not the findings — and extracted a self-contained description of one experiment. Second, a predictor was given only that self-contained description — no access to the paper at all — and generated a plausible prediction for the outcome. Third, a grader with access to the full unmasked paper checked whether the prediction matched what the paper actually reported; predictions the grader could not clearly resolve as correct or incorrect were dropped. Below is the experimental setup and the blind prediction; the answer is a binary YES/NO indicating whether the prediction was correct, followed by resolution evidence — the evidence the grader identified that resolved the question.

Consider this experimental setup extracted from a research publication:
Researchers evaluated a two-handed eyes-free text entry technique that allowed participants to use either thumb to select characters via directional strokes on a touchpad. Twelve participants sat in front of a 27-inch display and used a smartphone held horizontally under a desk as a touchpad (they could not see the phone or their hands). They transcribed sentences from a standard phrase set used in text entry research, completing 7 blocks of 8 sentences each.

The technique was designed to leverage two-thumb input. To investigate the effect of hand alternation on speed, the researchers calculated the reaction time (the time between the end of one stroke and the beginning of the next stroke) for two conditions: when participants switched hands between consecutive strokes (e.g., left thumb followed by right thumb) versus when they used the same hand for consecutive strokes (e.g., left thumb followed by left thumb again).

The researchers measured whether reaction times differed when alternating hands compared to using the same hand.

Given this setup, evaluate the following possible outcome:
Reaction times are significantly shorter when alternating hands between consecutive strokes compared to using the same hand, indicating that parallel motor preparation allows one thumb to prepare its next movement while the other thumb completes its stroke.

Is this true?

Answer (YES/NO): YES